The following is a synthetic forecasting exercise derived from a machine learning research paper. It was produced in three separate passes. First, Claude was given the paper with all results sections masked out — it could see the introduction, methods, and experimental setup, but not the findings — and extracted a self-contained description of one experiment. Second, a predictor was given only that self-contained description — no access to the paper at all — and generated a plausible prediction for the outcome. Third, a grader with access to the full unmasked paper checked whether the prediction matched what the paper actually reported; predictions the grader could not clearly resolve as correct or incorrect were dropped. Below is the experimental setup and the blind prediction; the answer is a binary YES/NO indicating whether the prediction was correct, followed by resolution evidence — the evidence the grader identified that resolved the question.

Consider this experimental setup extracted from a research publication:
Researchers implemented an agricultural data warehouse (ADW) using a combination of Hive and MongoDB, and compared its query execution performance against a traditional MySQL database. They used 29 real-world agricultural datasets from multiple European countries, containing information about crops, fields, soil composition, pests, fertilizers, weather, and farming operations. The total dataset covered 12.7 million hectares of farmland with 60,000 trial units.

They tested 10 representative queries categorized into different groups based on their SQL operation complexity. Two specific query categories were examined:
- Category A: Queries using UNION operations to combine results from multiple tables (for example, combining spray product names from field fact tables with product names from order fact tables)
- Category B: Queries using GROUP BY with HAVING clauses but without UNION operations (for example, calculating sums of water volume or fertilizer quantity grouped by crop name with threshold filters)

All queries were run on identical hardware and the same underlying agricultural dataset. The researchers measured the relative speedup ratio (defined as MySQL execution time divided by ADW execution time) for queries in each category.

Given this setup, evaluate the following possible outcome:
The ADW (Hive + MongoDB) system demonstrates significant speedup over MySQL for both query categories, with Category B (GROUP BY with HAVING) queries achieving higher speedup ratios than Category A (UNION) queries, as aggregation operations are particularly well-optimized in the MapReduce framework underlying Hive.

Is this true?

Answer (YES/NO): YES